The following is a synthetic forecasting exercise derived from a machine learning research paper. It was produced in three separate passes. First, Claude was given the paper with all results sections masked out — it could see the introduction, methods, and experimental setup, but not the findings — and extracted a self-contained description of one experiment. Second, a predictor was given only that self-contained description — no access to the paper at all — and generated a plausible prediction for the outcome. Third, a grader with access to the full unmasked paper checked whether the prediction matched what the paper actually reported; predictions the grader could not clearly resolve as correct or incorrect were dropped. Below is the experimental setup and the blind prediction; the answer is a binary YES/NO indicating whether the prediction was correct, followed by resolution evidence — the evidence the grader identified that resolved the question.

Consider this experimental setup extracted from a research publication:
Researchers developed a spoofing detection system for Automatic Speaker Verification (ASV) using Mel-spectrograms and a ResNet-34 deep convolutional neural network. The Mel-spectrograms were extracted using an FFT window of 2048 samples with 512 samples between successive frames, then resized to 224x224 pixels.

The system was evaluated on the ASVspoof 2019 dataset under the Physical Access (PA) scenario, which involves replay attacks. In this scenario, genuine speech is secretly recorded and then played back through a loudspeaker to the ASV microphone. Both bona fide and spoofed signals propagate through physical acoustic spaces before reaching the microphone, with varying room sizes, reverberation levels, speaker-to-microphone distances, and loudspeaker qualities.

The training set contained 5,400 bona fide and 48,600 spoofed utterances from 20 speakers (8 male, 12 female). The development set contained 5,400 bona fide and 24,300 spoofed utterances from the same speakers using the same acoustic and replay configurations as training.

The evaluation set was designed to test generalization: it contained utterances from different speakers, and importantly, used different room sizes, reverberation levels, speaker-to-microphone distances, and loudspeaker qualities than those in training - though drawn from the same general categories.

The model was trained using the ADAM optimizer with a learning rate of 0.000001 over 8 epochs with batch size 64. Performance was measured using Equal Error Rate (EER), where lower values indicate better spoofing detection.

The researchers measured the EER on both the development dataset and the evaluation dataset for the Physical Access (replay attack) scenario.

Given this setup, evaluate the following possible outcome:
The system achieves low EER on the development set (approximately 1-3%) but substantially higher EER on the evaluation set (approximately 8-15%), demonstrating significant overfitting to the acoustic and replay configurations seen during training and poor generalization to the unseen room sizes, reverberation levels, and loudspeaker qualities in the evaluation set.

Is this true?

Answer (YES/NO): NO